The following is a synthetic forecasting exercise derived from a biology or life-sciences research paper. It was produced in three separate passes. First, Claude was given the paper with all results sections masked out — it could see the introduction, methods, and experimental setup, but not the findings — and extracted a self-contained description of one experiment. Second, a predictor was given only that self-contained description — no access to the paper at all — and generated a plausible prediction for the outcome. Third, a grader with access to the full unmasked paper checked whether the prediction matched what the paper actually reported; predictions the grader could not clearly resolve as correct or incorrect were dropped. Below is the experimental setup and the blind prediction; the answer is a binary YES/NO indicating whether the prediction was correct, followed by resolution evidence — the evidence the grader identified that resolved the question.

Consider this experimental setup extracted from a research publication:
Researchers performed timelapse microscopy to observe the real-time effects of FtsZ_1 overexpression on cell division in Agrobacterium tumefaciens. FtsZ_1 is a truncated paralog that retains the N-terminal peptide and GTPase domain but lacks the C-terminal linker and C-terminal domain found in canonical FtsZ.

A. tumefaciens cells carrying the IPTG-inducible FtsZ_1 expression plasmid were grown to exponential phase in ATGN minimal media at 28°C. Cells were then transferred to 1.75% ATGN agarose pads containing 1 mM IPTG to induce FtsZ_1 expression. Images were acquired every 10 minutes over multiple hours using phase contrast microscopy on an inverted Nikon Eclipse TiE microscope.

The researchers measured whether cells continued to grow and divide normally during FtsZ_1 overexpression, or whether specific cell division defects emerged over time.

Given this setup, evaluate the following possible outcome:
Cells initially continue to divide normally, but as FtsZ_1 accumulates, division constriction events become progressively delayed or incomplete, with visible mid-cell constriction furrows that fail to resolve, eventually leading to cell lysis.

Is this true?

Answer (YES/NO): NO